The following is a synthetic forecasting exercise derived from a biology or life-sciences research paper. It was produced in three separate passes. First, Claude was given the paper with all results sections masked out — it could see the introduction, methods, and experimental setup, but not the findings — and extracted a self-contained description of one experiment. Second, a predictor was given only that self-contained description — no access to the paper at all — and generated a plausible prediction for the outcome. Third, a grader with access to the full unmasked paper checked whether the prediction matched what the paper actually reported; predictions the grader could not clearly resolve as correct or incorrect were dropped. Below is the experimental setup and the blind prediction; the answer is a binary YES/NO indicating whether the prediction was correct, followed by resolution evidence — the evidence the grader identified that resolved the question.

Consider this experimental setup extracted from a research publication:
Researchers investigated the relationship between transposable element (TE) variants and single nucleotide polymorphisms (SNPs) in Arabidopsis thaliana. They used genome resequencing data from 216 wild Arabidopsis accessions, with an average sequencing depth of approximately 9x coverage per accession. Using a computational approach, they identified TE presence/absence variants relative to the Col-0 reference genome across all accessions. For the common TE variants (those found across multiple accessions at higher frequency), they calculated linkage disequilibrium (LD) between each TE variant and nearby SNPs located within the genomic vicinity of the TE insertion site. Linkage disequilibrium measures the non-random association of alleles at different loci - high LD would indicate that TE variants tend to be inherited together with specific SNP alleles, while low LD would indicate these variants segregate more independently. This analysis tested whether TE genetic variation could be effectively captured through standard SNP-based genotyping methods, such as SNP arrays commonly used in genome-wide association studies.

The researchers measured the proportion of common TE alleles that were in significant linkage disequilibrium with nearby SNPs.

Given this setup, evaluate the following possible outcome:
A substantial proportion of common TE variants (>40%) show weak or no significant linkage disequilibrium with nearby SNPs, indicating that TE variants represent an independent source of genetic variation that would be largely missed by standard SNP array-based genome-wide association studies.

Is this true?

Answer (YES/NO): YES